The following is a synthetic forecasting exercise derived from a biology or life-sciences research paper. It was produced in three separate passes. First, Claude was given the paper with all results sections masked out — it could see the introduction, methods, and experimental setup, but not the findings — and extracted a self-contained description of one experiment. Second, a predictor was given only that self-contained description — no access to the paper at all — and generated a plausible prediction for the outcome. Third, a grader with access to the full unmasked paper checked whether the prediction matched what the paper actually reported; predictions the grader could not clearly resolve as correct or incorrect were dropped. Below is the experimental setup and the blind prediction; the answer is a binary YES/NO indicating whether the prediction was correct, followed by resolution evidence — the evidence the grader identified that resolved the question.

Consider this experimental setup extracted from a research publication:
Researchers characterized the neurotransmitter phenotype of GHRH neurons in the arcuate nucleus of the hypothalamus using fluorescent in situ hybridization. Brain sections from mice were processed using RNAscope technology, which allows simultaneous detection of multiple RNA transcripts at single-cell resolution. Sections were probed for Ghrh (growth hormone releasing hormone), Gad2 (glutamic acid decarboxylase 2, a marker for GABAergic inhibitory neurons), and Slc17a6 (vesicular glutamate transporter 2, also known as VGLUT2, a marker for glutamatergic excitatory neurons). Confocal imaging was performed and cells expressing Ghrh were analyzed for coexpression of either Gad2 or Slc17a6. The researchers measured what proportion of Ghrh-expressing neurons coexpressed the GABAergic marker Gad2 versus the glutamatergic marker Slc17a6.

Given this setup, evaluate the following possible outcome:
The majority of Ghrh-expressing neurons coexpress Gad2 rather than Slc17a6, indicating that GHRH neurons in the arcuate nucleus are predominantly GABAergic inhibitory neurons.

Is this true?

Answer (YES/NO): YES